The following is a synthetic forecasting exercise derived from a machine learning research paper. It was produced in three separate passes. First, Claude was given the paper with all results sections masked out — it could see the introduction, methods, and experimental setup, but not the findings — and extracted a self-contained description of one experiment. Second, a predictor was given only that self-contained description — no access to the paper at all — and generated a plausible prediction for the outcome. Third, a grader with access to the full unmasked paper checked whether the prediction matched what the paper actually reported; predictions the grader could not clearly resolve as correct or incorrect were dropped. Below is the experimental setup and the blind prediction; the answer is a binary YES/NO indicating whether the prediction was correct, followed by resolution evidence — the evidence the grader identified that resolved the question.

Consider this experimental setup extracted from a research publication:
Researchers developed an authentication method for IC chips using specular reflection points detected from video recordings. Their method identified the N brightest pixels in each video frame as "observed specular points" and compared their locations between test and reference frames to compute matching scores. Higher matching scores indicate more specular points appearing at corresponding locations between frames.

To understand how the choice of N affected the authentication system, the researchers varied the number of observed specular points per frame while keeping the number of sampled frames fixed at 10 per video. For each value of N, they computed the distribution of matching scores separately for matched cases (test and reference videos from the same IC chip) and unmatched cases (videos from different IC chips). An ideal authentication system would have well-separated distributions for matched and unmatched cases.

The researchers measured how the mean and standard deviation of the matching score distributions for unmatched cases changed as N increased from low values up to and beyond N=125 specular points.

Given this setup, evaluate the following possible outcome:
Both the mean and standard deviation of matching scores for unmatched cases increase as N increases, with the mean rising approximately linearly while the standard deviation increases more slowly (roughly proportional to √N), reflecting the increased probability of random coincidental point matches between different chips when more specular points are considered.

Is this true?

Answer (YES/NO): NO